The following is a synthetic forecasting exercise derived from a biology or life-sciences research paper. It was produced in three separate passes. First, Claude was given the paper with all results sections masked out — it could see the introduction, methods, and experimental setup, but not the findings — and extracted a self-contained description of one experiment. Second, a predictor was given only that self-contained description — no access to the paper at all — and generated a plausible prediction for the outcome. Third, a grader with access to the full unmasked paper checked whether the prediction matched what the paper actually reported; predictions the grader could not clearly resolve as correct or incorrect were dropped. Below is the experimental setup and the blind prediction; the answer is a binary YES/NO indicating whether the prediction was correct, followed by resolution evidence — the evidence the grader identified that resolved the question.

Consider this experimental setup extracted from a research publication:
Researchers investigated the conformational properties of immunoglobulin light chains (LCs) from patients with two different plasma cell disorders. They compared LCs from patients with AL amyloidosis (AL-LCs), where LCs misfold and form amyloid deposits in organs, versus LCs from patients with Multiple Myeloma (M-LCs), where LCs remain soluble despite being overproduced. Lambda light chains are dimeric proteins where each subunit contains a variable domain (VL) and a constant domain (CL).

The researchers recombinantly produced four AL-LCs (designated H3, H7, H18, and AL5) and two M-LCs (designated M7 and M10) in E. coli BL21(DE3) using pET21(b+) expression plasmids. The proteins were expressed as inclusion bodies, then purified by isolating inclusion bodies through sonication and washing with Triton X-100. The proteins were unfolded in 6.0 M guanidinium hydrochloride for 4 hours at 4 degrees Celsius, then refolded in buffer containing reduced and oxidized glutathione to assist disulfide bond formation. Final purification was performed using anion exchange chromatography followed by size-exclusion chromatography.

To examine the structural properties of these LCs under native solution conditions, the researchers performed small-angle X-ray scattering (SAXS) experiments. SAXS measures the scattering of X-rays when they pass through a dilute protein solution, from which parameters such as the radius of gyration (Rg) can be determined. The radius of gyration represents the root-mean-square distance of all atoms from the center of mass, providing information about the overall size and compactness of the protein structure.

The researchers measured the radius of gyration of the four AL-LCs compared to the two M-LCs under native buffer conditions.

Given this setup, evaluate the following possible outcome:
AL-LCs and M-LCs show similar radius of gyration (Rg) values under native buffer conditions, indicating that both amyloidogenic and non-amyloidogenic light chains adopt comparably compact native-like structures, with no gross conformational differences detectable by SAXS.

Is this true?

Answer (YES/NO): NO